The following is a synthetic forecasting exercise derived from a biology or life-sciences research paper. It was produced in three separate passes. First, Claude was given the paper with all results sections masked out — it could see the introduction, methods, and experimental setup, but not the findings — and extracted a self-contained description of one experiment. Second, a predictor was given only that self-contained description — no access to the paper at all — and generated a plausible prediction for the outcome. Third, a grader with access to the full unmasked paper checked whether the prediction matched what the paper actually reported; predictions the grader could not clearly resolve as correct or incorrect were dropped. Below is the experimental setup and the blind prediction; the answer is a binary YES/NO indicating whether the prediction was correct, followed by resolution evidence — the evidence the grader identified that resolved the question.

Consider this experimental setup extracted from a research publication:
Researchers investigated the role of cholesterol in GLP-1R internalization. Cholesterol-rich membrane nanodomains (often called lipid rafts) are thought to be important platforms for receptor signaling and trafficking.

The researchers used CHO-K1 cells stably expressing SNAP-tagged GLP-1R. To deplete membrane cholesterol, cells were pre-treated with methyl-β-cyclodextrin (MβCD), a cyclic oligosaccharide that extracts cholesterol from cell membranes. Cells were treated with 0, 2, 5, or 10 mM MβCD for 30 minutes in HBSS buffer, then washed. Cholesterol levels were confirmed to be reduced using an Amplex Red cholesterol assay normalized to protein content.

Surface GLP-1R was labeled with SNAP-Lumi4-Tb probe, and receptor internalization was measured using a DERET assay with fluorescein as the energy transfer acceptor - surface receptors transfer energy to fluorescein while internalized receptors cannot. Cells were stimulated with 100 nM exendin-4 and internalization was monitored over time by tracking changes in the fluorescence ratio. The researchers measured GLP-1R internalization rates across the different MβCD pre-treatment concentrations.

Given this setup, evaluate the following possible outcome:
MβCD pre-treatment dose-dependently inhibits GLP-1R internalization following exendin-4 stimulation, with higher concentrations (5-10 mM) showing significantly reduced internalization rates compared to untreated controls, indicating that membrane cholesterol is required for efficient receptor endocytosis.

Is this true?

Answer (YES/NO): NO